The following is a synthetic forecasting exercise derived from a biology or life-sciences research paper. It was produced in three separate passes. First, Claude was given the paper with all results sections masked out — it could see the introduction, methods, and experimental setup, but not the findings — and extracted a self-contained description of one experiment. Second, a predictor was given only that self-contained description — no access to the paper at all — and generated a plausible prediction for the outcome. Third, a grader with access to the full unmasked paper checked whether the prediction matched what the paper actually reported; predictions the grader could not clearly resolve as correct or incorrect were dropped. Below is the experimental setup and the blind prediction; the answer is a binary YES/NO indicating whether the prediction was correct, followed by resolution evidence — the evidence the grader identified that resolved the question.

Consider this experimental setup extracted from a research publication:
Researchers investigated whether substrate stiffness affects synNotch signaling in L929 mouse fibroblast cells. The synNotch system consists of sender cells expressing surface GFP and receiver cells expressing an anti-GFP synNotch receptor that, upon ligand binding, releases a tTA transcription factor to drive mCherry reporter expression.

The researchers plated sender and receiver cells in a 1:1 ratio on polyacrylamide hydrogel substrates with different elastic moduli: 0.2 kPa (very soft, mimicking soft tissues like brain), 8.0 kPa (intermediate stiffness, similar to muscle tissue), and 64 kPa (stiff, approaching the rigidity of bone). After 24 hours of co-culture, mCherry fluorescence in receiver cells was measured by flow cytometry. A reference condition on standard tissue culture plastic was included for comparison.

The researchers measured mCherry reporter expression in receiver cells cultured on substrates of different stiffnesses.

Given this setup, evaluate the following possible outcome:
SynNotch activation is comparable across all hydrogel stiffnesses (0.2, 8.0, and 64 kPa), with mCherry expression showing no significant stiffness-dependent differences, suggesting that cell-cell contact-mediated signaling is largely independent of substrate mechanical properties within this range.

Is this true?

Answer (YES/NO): YES